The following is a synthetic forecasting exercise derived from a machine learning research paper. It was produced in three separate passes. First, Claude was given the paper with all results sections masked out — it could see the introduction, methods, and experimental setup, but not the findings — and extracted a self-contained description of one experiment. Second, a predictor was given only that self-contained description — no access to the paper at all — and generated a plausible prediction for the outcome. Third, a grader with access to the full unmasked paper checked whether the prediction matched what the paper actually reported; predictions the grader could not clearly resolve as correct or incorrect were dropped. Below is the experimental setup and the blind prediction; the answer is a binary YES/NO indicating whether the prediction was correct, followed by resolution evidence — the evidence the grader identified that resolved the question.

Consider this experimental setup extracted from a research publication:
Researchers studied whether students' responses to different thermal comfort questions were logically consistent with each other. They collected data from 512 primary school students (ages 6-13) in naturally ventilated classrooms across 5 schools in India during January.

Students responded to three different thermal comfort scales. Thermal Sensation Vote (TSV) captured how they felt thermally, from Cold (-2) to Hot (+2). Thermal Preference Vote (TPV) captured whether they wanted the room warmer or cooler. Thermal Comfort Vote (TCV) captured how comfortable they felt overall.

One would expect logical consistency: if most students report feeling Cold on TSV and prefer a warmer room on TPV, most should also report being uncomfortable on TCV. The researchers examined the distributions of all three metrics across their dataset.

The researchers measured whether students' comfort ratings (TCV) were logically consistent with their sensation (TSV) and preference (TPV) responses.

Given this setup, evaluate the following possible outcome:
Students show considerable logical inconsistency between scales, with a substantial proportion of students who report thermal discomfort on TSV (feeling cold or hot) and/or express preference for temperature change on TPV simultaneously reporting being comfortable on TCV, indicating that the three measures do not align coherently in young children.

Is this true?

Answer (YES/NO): YES